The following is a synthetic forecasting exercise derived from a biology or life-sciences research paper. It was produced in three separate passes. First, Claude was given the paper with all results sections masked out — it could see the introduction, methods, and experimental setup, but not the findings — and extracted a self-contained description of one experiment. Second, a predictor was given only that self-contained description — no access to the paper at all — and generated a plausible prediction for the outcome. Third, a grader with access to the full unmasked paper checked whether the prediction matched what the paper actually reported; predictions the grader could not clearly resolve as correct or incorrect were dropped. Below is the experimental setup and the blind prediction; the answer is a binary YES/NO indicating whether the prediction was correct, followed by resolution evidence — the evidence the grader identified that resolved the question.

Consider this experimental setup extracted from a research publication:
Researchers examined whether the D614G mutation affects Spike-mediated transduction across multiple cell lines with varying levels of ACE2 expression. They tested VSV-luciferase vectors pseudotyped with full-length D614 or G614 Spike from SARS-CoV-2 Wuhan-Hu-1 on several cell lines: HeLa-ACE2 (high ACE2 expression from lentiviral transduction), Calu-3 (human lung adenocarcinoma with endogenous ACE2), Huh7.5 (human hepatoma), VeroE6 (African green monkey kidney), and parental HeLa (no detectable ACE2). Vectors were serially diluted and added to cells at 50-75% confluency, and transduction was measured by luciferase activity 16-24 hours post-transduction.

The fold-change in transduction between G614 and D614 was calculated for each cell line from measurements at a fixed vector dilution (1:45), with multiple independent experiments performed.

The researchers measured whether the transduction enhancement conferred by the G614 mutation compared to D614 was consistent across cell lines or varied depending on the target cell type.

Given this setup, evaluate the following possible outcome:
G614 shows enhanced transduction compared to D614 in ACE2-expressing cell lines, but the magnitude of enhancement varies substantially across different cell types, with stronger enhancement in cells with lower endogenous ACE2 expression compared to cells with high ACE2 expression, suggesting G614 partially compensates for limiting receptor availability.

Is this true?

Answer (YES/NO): NO